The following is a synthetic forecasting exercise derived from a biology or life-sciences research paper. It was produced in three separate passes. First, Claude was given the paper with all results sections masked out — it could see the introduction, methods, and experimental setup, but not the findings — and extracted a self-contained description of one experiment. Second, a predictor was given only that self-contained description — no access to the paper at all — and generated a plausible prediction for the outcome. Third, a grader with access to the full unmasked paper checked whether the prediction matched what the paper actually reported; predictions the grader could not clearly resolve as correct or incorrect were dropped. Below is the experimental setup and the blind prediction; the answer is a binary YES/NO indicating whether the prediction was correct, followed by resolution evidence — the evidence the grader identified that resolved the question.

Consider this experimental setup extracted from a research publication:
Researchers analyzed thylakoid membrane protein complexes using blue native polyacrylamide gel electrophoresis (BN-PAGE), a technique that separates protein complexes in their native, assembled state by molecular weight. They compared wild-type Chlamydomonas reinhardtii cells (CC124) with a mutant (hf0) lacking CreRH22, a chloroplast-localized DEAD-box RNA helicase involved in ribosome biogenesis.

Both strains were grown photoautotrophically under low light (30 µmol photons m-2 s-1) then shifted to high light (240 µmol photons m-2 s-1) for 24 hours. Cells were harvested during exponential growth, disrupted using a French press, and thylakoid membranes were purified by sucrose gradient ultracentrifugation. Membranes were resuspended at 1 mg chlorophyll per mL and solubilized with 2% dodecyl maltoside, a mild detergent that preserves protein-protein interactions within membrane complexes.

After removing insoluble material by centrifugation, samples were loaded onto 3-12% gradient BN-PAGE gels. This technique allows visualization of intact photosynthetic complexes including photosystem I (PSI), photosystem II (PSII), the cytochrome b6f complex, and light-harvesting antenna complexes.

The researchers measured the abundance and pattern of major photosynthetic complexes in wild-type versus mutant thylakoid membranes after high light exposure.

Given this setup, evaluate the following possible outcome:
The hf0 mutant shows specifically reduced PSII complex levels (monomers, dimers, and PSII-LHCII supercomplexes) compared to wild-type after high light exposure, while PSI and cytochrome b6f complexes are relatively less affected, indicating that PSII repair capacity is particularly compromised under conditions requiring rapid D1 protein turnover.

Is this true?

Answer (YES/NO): NO